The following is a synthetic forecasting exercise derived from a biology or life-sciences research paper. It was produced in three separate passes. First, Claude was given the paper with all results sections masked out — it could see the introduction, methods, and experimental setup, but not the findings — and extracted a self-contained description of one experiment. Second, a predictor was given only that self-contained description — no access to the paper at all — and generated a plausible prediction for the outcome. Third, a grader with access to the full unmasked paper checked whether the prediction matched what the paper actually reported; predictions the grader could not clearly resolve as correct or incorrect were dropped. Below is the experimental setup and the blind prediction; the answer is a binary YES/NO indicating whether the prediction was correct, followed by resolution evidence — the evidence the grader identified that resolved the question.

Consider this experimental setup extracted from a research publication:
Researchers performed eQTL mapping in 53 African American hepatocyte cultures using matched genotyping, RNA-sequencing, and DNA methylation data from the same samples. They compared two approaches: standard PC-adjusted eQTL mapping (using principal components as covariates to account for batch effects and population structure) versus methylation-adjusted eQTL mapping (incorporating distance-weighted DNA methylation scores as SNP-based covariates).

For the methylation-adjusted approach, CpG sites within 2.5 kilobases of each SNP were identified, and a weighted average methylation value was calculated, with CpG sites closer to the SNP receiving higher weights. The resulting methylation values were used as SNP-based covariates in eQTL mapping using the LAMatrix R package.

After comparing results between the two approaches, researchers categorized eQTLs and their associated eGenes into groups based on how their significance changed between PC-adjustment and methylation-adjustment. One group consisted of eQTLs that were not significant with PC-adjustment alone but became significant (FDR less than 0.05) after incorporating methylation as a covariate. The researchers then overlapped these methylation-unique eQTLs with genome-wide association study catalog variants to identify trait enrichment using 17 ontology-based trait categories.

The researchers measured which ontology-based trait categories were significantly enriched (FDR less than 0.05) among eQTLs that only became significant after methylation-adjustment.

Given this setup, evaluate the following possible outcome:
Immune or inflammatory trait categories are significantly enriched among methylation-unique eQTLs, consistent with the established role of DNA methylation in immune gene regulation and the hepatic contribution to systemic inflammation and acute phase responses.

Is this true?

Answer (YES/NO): NO